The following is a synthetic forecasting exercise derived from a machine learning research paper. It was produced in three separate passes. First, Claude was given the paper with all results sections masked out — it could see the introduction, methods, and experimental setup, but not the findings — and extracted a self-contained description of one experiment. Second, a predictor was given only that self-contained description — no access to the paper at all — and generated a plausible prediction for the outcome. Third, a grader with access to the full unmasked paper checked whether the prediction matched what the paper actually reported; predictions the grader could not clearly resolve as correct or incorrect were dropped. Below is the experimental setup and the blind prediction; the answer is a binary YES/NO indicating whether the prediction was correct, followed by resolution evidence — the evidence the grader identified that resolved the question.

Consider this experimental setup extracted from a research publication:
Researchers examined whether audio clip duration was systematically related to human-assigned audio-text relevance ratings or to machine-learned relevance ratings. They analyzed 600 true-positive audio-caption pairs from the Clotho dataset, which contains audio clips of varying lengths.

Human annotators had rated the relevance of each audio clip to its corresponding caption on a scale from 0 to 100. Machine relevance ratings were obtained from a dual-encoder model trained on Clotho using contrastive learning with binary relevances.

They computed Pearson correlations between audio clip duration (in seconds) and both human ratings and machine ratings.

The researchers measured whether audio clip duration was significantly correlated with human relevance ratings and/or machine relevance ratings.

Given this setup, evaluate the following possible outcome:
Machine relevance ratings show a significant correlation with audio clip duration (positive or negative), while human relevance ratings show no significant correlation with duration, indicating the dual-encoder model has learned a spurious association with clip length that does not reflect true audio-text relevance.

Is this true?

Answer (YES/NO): NO